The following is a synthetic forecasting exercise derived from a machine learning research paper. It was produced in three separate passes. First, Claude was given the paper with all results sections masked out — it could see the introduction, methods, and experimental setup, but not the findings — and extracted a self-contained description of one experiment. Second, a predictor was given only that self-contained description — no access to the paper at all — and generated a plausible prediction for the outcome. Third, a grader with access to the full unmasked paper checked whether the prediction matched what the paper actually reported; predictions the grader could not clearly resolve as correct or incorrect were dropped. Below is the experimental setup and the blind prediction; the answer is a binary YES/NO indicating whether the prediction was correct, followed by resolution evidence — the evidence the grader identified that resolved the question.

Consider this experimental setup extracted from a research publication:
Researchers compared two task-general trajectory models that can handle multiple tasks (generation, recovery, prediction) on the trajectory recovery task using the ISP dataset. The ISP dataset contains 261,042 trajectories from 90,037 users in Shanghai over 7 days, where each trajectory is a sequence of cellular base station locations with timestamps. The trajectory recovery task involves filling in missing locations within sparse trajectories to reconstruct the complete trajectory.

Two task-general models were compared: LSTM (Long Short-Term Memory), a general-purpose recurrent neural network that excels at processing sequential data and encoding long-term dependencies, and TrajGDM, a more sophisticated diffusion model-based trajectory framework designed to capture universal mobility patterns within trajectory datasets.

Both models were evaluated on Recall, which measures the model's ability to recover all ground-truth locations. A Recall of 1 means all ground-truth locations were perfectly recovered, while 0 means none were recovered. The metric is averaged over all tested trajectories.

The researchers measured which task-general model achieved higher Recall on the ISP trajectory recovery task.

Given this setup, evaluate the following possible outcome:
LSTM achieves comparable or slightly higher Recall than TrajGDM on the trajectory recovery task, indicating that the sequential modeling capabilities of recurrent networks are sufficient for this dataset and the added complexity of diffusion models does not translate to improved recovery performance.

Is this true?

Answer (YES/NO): NO